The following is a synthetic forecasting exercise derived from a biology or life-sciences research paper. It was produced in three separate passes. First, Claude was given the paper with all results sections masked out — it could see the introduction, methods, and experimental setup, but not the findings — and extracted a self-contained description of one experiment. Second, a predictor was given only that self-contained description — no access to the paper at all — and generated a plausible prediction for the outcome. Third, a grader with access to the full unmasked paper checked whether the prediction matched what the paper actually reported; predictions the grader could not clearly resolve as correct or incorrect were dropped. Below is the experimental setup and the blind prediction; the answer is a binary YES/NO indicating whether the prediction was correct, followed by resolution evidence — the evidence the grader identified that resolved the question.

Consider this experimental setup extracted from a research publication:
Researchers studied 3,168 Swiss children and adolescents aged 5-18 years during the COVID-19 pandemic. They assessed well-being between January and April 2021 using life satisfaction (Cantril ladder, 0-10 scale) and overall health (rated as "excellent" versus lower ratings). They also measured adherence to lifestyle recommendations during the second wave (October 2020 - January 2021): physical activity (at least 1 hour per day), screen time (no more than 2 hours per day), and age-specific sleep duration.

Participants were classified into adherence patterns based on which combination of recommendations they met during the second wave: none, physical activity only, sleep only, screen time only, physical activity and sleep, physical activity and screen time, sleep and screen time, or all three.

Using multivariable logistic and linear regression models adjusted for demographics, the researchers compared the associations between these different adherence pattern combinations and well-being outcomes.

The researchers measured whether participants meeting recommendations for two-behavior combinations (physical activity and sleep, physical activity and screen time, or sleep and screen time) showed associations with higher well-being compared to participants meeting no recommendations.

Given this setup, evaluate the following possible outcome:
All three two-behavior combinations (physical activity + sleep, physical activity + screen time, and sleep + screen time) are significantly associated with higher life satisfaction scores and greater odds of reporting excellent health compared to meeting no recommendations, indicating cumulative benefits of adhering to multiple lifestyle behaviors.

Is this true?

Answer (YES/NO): YES